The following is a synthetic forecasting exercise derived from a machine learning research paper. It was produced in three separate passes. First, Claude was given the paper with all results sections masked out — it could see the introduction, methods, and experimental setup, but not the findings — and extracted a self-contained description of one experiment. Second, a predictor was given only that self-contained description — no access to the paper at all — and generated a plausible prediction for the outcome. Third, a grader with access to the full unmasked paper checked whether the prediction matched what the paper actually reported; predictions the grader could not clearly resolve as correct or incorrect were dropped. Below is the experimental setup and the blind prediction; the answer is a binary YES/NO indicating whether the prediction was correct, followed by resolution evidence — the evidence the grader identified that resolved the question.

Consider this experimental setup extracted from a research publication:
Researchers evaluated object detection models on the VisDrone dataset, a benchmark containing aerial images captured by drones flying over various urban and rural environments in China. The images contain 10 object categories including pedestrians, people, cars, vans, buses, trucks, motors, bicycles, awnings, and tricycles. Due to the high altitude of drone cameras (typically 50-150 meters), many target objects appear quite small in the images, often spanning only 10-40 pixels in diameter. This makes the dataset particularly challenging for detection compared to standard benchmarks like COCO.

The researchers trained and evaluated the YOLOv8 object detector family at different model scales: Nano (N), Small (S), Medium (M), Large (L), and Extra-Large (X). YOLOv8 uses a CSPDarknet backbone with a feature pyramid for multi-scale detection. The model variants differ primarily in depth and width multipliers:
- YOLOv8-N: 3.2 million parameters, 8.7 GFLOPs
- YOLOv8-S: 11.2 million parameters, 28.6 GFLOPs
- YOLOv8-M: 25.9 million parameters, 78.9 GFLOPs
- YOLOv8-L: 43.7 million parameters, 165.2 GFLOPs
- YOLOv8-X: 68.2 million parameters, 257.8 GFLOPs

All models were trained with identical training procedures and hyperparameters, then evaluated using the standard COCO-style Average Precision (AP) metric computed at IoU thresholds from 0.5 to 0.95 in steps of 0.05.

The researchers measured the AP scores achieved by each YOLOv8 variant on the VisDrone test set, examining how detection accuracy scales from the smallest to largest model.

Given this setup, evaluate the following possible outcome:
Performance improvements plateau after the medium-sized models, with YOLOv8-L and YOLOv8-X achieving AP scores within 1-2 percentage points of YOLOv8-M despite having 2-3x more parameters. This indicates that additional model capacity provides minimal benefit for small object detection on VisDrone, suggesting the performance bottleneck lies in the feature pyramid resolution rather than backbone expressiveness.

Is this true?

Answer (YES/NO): NO